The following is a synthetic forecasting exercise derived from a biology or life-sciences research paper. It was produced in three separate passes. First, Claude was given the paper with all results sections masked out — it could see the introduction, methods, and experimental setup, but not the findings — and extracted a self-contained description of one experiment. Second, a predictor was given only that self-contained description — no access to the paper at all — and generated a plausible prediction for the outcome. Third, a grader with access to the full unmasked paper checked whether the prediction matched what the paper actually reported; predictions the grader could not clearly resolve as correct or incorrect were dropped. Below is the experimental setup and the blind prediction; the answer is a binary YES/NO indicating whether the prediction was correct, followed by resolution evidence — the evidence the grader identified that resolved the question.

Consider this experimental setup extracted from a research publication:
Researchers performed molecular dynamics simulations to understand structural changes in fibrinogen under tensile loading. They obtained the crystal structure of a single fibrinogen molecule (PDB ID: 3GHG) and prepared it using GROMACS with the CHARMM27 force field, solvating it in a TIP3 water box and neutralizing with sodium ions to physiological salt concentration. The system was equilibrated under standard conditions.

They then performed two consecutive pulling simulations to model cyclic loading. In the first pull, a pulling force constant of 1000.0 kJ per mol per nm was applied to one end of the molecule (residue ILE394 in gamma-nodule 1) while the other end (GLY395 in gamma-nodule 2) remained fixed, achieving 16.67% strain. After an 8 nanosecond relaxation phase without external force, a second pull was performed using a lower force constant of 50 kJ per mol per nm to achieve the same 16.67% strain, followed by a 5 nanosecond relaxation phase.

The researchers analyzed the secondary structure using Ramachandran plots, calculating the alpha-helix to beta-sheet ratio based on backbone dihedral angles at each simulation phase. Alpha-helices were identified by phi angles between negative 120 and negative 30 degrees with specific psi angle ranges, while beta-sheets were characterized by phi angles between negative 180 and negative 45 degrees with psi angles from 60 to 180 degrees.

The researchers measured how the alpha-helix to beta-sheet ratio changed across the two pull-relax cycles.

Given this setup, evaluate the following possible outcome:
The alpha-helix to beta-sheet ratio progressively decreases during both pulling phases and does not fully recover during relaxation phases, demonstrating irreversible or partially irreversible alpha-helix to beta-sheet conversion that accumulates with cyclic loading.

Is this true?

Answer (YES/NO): NO